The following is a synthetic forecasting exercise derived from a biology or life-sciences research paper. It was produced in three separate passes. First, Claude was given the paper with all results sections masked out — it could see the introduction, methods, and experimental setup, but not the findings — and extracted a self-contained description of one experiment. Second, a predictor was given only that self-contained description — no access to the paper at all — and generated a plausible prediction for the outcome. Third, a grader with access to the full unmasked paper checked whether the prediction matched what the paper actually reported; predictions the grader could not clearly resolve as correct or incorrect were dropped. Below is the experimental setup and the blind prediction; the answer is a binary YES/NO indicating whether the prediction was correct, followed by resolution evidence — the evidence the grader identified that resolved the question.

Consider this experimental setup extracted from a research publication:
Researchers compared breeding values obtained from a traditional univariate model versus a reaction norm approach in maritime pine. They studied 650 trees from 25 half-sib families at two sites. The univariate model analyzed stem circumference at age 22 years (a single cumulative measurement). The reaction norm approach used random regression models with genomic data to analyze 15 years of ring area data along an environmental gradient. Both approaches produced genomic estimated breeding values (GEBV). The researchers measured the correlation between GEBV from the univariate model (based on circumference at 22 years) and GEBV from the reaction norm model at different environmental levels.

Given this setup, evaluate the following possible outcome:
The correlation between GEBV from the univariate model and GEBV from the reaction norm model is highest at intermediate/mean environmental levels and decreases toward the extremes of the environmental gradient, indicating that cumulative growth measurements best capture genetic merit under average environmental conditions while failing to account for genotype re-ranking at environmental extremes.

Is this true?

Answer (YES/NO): NO